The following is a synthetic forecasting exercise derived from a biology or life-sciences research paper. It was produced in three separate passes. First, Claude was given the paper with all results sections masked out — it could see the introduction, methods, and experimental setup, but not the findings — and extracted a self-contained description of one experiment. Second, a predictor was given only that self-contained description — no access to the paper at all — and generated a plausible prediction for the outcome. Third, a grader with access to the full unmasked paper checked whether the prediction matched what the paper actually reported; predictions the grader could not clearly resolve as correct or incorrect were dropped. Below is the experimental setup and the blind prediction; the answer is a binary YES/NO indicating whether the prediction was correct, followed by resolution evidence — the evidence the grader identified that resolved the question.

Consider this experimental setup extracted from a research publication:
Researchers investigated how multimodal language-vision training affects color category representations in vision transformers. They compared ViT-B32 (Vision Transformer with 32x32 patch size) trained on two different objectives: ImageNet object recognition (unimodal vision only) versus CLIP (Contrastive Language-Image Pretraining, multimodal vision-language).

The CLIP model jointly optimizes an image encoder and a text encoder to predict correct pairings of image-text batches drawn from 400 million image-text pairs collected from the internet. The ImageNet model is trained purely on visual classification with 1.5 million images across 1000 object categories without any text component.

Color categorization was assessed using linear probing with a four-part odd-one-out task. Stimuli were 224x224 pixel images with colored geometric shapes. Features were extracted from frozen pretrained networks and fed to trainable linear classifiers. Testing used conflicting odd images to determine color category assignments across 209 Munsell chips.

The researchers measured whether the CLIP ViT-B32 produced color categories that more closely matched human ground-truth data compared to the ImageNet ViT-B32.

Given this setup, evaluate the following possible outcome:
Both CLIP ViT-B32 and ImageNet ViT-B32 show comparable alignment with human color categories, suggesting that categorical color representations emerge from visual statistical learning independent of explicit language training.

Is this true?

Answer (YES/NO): NO